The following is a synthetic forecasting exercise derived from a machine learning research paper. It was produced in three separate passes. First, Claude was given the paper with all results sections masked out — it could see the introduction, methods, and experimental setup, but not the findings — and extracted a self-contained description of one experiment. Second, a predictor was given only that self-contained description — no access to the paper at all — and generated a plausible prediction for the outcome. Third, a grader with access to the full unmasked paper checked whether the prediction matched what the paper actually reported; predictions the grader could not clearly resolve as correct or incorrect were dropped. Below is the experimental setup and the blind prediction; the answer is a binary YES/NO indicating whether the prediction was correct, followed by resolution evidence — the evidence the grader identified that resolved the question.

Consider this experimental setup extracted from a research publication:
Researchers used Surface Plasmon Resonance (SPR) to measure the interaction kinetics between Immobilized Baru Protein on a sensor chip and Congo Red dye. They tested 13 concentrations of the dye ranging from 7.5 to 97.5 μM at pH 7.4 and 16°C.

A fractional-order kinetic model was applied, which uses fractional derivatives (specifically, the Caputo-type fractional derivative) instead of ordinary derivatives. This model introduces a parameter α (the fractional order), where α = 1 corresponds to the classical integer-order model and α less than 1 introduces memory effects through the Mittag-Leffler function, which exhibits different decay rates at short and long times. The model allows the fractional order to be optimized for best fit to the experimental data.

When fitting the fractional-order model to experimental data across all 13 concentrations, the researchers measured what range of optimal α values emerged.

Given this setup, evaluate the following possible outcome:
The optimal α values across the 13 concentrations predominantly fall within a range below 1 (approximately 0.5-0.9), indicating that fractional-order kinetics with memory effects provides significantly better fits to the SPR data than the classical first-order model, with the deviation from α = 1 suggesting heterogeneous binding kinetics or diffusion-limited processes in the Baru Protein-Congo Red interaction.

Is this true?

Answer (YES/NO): NO